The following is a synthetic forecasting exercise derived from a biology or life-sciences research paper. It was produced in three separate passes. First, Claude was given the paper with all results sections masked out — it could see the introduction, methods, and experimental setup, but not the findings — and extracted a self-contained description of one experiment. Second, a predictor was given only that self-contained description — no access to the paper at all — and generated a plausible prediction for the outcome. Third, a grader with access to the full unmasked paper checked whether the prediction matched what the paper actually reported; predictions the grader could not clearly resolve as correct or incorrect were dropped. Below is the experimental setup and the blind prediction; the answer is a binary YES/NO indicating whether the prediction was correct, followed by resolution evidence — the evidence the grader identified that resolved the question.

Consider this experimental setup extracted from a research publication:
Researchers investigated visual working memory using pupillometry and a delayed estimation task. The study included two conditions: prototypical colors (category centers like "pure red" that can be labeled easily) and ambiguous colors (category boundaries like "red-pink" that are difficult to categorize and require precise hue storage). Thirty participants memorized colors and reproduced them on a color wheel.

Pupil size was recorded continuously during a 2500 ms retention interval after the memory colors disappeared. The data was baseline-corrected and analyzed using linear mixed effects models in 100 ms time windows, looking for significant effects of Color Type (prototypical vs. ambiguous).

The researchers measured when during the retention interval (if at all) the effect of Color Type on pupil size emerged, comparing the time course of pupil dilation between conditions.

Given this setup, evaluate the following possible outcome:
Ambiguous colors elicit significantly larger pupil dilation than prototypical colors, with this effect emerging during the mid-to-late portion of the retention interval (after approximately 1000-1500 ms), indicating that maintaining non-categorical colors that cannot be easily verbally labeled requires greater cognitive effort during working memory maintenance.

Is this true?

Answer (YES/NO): NO